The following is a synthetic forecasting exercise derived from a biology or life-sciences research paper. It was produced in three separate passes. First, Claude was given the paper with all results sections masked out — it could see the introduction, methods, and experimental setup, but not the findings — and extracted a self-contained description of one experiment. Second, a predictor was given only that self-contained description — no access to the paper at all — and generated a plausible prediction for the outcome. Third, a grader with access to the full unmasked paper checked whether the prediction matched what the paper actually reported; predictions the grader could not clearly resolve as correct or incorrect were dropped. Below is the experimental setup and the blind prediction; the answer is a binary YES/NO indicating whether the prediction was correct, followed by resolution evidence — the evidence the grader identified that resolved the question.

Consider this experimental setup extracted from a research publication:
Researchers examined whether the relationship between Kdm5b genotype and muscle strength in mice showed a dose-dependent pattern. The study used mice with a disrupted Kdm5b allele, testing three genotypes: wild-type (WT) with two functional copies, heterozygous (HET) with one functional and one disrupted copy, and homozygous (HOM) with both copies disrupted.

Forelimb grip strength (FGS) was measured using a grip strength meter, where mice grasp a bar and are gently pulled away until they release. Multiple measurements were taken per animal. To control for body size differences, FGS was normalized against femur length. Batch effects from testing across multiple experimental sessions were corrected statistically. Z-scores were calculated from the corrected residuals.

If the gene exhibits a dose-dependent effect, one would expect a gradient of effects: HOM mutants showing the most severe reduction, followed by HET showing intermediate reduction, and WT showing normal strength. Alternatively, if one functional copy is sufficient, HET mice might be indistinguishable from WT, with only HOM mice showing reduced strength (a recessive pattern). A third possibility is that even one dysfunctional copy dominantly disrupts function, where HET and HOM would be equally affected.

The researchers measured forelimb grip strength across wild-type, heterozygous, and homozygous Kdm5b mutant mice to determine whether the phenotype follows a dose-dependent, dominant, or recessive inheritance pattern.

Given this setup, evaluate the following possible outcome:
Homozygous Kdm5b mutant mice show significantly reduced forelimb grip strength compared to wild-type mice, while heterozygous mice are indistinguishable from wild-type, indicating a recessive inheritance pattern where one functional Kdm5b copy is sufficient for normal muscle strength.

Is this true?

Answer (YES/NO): NO